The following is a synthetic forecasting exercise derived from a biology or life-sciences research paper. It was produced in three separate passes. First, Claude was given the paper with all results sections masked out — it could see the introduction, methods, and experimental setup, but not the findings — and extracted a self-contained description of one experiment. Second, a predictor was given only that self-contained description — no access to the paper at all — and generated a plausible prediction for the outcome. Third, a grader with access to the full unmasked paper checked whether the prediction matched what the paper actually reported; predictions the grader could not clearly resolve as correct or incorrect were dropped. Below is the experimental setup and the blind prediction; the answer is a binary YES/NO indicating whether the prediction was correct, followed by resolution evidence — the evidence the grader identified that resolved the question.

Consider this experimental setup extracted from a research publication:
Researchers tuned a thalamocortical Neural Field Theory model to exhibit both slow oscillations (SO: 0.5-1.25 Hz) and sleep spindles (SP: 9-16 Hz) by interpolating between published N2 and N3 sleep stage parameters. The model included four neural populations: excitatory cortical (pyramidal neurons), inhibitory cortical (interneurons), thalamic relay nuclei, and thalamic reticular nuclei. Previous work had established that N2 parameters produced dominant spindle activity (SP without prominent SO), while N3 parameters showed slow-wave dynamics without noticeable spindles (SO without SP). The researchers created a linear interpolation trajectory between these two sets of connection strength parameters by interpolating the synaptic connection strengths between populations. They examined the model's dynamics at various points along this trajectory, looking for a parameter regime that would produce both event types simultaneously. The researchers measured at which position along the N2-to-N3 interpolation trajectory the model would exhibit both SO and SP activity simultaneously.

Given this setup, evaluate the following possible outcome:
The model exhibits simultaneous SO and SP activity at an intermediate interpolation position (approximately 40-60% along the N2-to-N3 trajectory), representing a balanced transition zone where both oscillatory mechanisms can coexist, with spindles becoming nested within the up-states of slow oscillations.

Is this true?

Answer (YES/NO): NO